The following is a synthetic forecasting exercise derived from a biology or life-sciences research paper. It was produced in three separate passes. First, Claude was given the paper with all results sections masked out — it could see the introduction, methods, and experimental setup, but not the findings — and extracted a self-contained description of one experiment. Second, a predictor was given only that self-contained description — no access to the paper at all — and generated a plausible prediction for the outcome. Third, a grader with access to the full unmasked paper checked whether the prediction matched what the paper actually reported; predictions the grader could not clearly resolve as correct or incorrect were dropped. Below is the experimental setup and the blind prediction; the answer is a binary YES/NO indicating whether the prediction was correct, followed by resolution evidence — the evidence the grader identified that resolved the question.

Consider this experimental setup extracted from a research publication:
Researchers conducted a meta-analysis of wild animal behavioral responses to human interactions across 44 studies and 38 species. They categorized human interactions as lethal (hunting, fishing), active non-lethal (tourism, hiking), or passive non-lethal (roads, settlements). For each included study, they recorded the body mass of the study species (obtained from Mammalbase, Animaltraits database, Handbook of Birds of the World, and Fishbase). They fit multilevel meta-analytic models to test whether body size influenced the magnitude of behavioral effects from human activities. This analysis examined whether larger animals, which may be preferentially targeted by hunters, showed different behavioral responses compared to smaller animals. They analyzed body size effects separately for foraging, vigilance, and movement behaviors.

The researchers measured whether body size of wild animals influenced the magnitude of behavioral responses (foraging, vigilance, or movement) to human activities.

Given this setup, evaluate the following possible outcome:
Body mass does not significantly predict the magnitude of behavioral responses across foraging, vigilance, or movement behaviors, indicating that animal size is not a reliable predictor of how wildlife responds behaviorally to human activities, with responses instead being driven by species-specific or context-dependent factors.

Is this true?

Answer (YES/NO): YES